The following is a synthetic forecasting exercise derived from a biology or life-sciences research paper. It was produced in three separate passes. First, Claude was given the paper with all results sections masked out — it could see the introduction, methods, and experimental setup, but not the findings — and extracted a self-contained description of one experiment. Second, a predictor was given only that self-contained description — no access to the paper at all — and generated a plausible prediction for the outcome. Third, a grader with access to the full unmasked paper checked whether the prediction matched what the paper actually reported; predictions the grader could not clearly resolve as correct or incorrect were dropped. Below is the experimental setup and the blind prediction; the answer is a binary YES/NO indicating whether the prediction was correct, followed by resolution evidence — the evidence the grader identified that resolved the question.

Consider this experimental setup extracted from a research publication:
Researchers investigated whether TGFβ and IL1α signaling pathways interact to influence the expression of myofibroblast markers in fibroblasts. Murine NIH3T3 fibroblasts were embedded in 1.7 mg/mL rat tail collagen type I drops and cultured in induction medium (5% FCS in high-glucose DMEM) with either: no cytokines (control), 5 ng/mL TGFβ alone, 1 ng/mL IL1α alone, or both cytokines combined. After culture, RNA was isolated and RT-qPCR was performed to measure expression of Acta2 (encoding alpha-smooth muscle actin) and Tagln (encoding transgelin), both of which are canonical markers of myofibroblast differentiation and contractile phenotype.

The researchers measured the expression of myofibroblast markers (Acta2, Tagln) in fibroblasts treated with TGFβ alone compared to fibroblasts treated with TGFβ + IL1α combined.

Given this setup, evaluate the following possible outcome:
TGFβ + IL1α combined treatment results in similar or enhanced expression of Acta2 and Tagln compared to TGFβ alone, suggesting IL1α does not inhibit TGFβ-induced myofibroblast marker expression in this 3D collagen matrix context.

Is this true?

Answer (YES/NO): YES